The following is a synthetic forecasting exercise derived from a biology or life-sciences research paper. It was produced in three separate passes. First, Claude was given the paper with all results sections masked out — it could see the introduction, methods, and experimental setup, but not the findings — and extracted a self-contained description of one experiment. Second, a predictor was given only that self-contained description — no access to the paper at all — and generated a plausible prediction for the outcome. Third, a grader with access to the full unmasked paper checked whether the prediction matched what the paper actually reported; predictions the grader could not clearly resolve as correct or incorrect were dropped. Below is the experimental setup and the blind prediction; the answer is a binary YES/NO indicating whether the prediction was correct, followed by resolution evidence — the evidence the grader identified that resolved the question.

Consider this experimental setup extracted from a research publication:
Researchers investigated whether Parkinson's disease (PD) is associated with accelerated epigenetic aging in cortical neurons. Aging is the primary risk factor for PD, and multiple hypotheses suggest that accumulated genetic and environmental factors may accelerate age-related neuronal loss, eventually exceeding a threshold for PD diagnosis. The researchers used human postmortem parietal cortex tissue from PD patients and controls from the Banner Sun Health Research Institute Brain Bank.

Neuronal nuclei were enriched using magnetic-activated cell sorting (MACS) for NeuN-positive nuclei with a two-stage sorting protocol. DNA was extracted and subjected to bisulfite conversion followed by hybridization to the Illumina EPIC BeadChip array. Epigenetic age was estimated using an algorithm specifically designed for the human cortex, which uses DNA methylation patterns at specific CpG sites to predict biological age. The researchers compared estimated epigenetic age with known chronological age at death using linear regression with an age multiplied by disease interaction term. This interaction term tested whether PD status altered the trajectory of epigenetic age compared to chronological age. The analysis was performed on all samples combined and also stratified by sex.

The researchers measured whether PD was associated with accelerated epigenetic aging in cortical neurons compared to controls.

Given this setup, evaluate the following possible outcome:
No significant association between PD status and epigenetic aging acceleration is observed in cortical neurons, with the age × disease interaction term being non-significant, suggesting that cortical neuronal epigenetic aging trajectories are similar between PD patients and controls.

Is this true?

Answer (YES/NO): YES